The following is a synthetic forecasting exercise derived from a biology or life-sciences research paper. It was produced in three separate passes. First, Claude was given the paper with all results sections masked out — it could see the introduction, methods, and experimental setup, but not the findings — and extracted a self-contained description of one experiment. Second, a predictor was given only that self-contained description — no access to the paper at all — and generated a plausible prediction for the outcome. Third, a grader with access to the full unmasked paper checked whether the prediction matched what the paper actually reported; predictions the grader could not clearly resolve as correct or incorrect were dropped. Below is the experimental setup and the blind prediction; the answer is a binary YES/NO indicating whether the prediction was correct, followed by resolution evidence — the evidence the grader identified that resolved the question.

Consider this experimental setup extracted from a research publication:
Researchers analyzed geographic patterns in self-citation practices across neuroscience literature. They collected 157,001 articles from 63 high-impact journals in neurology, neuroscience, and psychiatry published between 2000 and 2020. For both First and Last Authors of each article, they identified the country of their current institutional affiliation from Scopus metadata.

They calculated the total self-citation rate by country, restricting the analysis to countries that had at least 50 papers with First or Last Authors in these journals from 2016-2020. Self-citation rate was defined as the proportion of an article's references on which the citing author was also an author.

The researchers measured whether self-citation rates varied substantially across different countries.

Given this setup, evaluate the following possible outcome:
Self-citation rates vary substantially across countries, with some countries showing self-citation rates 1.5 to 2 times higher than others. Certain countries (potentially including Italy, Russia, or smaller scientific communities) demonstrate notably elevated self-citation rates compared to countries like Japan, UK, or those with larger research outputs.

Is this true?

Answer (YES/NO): NO